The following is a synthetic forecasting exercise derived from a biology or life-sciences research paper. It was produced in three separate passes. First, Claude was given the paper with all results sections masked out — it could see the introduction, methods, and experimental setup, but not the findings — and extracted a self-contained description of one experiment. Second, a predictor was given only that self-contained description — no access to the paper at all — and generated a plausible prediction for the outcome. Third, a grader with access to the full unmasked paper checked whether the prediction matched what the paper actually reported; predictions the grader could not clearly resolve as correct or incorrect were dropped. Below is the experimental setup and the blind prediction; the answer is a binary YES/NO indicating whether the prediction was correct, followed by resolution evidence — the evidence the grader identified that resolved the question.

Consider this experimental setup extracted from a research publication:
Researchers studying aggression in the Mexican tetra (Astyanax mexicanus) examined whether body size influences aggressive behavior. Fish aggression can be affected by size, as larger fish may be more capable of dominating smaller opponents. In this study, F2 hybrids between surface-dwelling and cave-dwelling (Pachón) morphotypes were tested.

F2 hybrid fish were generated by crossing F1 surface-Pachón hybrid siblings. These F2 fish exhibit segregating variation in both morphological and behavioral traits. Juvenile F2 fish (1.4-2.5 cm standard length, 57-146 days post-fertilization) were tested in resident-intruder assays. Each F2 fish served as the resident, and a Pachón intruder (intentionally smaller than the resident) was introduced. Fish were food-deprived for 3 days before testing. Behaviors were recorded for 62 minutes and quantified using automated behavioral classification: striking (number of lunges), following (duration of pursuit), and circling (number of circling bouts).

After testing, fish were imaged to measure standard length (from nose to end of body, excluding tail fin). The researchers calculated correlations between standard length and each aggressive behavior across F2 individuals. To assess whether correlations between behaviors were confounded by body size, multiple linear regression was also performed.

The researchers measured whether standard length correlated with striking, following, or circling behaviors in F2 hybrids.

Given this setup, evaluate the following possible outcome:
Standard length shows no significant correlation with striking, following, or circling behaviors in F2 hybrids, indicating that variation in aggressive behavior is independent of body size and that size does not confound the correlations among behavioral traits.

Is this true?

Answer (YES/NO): NO